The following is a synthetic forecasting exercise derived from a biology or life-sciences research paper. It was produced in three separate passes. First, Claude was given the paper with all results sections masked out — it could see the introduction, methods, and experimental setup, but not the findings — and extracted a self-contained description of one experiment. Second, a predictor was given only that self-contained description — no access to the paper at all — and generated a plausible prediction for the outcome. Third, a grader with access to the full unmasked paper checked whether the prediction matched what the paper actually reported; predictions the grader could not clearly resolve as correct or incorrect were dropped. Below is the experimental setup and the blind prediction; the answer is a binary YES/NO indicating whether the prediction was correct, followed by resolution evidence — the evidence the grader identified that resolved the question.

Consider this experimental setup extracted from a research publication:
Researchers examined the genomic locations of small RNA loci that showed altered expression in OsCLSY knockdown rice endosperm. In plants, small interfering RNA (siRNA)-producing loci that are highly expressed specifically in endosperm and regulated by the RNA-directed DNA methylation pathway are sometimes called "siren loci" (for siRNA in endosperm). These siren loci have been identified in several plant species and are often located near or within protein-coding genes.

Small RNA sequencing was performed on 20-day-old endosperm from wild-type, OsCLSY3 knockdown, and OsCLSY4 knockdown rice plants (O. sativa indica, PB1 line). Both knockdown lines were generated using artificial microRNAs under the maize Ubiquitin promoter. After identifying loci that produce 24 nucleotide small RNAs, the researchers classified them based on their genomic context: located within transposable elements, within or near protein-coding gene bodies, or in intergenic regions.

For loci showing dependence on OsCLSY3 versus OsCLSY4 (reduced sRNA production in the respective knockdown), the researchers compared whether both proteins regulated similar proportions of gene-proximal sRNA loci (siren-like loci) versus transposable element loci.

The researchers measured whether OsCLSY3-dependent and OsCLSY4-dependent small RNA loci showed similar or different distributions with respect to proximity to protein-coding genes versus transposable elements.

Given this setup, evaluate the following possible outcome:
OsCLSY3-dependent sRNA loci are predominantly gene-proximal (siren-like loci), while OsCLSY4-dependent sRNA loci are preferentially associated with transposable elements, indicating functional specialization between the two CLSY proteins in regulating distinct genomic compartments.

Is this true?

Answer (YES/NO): NO